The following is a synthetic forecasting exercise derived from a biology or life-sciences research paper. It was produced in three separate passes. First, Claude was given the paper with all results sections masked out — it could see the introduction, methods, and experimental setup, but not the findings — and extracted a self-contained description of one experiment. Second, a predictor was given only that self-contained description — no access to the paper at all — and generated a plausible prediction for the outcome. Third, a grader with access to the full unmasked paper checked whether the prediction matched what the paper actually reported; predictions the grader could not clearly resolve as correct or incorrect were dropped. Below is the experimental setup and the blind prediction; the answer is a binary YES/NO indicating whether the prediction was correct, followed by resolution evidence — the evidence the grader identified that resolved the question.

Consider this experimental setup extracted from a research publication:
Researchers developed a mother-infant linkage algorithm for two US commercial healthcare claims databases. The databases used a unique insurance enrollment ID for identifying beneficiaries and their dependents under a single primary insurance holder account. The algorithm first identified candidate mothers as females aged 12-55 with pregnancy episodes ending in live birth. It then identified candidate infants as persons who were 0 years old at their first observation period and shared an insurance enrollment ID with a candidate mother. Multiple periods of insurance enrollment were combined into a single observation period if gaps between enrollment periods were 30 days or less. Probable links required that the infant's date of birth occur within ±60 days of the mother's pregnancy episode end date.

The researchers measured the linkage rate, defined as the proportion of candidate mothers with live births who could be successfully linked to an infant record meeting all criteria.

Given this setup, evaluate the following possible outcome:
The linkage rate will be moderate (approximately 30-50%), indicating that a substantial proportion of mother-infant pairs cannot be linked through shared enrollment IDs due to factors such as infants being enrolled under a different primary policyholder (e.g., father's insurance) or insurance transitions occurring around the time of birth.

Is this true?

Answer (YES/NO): NO